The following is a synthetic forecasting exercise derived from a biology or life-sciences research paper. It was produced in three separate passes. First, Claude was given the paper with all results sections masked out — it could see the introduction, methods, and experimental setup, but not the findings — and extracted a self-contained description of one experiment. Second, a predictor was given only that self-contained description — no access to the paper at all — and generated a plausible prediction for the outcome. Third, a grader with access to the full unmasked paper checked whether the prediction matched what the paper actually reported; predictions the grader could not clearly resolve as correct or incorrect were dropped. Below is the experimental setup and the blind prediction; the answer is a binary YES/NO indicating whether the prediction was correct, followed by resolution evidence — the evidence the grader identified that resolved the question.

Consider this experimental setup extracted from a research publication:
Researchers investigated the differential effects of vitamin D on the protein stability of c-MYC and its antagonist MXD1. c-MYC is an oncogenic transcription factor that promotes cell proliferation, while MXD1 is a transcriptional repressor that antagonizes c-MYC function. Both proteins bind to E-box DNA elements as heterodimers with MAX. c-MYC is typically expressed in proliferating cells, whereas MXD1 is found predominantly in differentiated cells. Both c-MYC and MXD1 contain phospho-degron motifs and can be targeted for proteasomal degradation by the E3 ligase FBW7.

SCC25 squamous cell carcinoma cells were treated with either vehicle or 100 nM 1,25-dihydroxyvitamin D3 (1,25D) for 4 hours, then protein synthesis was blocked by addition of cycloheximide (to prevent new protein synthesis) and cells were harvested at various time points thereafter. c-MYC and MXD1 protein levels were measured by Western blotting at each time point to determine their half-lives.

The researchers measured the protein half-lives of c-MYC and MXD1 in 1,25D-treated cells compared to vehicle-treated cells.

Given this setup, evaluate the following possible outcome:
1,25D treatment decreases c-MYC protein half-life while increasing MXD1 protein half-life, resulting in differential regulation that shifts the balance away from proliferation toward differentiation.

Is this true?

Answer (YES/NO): YES